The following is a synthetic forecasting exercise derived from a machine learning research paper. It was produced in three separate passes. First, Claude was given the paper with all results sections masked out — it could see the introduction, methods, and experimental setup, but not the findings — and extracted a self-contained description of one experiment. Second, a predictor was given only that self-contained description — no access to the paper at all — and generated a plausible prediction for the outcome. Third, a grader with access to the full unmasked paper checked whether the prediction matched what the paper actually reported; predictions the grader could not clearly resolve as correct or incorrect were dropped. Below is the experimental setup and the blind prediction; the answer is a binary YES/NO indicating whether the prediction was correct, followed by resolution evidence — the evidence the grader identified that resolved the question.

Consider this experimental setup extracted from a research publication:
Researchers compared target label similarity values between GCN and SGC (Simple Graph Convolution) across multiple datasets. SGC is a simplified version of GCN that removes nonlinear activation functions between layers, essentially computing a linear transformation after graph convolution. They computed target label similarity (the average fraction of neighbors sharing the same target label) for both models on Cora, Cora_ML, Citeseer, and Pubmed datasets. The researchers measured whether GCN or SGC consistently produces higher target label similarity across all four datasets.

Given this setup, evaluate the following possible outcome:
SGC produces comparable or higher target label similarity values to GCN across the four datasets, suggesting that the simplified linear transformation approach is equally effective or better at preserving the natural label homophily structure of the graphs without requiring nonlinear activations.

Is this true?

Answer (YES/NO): NO